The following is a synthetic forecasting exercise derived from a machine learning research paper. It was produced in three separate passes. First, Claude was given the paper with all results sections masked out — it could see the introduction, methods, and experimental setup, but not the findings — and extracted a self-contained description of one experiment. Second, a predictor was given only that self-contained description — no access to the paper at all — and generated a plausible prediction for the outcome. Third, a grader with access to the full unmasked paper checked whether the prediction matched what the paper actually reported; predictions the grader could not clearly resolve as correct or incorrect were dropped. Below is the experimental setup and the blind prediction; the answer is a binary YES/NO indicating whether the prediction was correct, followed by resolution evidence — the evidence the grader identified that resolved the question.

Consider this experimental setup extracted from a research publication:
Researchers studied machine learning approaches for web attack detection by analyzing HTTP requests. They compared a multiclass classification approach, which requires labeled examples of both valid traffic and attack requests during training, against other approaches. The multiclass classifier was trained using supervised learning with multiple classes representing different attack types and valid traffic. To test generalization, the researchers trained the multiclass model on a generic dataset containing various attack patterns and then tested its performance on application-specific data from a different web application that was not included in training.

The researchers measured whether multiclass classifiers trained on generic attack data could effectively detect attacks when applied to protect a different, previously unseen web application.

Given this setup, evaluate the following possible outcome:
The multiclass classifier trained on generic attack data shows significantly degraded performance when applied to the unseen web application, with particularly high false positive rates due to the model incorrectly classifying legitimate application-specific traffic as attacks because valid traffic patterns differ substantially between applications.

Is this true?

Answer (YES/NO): NO